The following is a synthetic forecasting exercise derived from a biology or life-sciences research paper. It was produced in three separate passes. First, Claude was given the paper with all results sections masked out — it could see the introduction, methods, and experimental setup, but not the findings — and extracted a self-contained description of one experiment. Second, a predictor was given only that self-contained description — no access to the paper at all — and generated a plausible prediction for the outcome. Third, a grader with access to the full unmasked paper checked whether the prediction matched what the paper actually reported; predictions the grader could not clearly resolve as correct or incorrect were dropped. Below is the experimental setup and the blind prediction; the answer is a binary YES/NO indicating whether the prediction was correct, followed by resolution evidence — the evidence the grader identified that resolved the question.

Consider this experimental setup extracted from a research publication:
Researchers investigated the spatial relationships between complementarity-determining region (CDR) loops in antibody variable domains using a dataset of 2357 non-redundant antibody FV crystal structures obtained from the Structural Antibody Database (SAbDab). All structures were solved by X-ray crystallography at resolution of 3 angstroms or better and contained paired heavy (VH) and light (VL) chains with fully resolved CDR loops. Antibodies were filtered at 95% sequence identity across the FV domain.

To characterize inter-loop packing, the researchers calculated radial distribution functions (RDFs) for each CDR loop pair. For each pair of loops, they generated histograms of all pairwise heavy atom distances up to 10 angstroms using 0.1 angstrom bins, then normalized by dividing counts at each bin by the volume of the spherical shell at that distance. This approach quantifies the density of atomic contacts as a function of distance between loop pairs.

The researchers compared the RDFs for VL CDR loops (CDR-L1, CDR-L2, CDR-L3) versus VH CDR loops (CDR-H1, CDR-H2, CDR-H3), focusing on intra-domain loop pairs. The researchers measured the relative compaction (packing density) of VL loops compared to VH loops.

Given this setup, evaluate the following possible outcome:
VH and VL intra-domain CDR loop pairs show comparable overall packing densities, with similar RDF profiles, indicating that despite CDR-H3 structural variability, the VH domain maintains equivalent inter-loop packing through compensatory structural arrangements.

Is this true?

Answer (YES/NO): NO